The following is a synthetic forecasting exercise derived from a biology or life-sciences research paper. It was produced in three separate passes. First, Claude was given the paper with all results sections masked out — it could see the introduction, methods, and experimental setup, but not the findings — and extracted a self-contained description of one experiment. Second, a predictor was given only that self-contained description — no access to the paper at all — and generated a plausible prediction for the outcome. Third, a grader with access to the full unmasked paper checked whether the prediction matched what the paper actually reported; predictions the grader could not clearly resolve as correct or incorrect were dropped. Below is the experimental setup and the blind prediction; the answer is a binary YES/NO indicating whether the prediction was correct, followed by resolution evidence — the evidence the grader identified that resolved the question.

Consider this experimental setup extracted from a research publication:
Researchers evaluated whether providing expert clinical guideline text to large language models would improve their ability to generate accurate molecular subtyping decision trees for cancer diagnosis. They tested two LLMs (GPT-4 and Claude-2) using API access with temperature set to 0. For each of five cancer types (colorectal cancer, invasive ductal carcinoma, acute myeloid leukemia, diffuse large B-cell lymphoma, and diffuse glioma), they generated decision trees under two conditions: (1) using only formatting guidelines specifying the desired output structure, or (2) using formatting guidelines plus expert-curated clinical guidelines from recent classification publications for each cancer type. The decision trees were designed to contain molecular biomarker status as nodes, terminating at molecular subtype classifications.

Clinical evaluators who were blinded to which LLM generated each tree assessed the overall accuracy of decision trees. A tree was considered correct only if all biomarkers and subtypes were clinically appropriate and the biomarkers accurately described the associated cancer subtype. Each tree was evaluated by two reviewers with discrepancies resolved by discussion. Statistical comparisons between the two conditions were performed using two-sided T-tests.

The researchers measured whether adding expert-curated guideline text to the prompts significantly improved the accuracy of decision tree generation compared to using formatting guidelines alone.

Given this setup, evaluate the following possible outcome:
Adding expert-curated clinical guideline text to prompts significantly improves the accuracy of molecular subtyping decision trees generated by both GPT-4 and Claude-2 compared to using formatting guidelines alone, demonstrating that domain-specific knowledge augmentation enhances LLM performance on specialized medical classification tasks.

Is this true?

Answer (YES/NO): NO